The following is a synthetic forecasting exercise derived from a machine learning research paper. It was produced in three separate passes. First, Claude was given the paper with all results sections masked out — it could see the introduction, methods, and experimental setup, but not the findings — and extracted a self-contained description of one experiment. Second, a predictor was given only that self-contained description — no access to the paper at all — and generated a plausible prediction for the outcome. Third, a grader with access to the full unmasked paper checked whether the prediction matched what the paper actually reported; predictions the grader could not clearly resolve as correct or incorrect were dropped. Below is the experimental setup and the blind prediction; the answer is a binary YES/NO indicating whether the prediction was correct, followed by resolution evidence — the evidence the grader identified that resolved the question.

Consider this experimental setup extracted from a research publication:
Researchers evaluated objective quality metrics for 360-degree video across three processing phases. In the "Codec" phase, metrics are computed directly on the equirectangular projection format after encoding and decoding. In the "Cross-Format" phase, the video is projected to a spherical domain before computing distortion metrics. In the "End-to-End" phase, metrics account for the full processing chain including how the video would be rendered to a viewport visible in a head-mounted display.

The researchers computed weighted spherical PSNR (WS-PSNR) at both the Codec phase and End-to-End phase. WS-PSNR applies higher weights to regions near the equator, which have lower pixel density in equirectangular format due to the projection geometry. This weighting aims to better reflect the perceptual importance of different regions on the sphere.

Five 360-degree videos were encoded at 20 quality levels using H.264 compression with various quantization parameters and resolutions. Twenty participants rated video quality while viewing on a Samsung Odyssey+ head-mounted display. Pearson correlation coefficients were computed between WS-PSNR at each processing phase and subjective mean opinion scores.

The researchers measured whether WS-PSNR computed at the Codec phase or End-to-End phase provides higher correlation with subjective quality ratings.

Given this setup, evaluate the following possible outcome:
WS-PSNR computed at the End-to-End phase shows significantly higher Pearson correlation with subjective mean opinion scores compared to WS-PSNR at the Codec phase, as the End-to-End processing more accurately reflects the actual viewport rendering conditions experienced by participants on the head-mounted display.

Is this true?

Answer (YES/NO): YES